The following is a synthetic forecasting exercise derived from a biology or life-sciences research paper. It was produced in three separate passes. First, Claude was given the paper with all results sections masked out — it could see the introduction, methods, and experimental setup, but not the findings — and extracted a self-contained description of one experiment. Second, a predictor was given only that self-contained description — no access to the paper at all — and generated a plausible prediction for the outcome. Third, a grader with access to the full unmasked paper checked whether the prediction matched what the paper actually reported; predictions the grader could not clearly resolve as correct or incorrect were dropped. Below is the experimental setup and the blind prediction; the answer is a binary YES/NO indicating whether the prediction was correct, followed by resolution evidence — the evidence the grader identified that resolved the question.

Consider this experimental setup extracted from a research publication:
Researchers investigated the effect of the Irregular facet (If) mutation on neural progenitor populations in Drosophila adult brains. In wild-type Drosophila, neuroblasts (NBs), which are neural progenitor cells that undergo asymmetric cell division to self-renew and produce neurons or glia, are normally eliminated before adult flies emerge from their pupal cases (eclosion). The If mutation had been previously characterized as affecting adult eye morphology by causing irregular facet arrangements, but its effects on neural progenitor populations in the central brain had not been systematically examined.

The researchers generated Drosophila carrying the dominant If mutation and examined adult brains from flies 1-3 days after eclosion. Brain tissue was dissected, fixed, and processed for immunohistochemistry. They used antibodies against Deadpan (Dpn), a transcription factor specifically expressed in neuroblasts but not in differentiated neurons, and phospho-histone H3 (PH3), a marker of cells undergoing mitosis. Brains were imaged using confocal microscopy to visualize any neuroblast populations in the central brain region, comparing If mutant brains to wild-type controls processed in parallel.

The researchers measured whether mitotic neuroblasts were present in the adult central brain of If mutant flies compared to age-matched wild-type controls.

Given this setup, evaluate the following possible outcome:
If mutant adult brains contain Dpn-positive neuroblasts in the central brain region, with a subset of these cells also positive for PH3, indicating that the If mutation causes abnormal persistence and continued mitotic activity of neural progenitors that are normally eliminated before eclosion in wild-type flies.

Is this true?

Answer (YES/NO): YES